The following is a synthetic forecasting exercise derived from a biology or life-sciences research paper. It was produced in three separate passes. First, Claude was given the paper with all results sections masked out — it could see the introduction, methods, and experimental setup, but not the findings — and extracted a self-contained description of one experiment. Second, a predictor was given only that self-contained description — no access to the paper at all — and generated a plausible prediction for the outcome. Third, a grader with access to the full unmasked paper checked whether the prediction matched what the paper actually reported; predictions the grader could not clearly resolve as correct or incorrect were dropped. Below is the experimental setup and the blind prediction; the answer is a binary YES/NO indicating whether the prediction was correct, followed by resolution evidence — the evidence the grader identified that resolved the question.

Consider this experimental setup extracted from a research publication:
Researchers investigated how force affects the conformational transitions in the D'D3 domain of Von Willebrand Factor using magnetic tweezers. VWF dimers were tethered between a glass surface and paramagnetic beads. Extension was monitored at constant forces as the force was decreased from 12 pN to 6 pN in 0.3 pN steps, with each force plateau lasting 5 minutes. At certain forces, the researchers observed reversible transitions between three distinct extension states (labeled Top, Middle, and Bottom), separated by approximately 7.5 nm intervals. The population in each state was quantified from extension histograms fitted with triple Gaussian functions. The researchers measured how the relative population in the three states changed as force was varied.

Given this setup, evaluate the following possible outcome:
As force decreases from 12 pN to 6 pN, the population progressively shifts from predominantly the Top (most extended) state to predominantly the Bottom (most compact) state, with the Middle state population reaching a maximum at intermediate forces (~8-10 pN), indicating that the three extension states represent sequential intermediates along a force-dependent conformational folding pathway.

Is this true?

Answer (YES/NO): NO